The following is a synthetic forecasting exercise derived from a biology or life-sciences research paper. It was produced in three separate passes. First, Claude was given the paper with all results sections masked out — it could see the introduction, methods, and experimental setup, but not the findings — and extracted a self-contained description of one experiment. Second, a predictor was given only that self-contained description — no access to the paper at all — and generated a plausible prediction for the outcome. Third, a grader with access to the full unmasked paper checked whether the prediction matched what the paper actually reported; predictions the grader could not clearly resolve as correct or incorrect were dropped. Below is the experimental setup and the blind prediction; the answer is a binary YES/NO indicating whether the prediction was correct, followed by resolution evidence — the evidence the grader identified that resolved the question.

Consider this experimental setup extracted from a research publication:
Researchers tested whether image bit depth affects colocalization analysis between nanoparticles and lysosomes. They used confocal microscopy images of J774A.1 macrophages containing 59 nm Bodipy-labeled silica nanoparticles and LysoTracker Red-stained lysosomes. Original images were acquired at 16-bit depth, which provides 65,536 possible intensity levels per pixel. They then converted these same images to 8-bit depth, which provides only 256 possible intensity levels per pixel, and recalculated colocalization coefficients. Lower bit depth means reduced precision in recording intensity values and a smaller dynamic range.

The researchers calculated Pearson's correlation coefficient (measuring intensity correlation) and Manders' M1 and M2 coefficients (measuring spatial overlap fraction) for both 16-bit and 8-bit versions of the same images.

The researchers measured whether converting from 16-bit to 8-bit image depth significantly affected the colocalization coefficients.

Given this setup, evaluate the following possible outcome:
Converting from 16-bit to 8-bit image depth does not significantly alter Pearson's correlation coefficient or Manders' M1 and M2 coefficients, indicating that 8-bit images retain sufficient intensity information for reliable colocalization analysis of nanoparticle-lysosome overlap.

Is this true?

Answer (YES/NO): NO